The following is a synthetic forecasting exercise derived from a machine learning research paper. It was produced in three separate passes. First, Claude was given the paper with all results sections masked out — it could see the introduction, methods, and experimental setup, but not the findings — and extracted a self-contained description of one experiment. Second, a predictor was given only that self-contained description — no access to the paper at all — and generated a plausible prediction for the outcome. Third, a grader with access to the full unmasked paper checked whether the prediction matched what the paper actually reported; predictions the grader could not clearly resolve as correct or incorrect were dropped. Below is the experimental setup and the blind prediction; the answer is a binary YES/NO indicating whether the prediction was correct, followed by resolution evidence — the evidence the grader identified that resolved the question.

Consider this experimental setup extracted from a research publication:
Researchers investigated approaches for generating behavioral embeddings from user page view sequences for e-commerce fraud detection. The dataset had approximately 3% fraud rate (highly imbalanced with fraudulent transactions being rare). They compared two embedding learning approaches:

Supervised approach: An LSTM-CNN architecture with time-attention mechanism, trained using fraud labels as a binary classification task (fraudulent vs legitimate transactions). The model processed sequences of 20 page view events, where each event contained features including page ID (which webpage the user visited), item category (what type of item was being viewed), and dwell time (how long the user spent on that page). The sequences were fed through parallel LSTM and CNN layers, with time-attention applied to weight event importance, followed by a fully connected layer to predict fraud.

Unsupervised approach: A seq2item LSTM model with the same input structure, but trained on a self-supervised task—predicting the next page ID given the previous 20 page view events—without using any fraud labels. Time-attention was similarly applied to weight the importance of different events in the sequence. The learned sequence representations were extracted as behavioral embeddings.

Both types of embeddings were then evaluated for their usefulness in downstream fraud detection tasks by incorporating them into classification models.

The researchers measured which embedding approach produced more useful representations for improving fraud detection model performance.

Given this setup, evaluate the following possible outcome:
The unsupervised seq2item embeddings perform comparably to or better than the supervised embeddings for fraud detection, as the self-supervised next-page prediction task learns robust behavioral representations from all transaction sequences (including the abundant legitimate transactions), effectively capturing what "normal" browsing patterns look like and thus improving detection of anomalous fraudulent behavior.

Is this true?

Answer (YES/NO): YES